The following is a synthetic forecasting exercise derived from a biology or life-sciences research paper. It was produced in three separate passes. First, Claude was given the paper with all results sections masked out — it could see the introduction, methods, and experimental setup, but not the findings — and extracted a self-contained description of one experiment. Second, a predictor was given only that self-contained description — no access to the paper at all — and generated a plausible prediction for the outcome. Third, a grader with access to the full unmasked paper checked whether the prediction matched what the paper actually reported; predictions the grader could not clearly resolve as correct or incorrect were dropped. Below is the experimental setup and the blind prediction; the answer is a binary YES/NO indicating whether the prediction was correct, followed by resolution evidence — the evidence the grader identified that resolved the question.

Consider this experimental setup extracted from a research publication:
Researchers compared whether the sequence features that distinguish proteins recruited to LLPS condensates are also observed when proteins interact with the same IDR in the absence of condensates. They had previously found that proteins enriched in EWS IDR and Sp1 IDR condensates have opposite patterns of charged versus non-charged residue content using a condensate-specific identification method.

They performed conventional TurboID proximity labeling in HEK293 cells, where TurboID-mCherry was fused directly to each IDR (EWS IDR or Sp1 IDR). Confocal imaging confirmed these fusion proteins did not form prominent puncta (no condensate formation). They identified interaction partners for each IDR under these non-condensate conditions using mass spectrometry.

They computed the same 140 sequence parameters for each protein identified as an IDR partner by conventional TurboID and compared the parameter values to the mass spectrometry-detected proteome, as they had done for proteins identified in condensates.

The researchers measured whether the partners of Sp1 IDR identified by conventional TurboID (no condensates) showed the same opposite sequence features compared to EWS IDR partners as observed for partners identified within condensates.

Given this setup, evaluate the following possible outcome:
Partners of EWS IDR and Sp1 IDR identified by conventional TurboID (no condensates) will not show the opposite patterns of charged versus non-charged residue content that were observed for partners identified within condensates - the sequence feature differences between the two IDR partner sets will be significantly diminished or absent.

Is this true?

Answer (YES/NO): YES